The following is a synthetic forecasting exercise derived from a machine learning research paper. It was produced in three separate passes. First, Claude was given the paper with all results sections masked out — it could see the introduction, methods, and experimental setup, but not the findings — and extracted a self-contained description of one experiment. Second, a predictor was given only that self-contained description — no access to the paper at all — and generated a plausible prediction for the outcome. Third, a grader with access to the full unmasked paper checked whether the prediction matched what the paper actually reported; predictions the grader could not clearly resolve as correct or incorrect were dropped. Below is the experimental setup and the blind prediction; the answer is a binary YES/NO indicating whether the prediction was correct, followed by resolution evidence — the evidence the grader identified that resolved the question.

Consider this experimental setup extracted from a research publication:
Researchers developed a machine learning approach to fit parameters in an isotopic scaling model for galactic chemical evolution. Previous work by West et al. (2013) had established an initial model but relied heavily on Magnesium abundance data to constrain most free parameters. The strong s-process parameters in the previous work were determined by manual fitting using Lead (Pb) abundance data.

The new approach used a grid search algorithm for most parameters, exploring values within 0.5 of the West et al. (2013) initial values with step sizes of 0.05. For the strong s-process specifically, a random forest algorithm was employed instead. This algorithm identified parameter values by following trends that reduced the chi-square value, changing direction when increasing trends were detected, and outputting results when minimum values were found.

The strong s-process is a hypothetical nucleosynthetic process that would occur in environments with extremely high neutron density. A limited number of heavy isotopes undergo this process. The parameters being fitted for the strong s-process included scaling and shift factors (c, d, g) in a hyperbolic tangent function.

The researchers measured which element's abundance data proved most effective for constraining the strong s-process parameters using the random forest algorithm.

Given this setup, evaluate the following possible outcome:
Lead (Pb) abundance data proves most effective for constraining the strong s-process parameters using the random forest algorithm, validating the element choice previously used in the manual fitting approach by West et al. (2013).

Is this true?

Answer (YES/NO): YES